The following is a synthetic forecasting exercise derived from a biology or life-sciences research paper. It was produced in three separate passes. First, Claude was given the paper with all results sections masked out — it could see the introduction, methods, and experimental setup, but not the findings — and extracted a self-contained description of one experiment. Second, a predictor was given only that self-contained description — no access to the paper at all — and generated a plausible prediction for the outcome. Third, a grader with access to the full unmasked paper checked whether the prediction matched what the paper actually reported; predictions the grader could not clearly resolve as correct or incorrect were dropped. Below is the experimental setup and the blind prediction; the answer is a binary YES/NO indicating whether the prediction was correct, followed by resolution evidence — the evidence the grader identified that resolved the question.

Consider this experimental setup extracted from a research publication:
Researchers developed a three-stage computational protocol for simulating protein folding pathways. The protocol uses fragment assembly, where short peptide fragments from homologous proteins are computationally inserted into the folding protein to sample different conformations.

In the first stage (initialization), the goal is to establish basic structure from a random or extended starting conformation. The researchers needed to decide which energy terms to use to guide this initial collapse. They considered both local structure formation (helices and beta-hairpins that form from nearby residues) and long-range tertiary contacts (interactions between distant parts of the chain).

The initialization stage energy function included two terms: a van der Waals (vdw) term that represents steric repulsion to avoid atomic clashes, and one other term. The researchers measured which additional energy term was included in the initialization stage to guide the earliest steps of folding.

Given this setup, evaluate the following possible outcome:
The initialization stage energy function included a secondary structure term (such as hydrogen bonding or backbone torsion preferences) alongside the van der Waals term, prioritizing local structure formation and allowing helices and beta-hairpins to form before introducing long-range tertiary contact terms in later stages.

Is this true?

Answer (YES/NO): YES